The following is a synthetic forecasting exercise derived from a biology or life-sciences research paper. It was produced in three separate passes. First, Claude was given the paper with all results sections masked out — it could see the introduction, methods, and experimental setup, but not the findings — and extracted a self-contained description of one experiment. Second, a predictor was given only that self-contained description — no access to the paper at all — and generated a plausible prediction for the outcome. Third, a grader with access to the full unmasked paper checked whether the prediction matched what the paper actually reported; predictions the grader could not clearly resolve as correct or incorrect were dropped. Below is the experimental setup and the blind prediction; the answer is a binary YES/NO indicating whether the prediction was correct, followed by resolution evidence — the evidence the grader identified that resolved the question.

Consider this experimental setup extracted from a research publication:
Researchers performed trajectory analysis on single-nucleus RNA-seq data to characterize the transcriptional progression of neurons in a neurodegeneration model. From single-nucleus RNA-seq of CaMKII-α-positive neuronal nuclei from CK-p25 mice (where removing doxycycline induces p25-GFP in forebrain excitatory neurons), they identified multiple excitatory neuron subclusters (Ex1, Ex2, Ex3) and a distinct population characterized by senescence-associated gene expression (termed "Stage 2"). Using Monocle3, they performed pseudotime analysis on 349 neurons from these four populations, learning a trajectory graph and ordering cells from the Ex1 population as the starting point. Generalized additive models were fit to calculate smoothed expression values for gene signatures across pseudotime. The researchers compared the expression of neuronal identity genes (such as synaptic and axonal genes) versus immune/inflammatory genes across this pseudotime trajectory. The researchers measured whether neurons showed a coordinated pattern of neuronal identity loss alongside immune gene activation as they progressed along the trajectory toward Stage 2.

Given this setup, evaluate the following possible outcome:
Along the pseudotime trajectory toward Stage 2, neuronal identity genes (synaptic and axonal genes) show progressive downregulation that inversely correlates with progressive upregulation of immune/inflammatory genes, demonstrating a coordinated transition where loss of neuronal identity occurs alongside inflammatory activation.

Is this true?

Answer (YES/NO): YES